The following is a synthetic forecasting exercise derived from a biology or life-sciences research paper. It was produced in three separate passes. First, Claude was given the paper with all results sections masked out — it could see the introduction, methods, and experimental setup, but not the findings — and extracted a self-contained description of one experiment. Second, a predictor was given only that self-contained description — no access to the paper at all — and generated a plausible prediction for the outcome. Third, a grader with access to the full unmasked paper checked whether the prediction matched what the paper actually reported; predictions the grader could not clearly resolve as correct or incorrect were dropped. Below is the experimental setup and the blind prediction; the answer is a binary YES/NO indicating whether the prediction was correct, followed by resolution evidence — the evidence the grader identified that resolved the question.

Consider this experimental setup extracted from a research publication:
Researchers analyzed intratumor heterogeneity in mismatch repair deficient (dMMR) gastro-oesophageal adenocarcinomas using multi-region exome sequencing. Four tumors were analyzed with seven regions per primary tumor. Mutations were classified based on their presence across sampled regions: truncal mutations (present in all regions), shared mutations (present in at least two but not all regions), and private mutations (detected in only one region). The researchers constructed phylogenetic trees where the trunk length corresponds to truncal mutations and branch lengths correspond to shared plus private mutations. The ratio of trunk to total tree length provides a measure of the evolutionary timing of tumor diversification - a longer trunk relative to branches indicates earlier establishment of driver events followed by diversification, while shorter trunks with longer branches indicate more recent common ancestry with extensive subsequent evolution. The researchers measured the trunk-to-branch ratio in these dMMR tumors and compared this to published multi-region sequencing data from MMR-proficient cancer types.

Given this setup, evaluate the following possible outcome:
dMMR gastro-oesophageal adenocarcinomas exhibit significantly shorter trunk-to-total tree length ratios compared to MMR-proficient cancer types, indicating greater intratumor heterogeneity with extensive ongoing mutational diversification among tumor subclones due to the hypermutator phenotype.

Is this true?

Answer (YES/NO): NO